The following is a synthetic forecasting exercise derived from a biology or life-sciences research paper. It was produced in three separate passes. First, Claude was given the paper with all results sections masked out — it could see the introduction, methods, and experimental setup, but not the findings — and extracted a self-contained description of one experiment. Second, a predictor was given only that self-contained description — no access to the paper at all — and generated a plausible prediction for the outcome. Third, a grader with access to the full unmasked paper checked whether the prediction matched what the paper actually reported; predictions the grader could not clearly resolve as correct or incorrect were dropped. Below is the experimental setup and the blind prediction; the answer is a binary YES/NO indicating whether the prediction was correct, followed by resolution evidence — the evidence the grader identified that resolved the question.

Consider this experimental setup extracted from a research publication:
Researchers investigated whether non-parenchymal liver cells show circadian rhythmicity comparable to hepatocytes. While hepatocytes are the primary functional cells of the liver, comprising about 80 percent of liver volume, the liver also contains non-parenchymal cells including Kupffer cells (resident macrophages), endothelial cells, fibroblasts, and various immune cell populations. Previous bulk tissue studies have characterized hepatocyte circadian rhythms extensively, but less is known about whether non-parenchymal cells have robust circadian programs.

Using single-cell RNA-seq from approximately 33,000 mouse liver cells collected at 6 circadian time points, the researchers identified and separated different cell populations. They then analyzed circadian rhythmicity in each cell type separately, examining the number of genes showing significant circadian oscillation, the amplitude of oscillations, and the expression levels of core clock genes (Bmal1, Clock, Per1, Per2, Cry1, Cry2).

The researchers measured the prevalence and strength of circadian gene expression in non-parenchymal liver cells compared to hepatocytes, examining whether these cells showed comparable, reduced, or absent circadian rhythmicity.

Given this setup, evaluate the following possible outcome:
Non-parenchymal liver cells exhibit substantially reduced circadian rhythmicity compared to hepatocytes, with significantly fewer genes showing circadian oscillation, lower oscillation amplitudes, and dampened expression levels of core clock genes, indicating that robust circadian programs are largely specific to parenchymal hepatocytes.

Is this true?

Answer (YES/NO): YES